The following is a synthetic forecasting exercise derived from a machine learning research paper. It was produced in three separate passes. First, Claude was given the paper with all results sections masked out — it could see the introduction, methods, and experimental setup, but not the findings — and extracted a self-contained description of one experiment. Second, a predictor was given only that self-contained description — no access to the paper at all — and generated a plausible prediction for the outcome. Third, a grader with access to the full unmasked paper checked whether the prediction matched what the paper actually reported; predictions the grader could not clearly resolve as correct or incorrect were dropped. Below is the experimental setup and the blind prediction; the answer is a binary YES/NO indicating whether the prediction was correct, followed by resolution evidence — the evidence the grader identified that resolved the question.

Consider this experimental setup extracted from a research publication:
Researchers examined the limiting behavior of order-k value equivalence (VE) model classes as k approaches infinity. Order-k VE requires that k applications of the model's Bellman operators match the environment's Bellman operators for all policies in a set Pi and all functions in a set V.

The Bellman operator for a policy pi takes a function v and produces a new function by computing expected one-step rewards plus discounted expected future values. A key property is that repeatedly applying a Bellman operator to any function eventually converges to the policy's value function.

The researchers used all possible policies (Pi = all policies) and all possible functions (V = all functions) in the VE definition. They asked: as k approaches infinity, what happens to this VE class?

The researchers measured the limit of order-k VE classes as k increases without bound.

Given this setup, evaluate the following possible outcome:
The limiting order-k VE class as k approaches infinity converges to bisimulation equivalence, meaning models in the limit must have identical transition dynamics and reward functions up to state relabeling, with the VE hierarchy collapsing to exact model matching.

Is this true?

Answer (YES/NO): NO